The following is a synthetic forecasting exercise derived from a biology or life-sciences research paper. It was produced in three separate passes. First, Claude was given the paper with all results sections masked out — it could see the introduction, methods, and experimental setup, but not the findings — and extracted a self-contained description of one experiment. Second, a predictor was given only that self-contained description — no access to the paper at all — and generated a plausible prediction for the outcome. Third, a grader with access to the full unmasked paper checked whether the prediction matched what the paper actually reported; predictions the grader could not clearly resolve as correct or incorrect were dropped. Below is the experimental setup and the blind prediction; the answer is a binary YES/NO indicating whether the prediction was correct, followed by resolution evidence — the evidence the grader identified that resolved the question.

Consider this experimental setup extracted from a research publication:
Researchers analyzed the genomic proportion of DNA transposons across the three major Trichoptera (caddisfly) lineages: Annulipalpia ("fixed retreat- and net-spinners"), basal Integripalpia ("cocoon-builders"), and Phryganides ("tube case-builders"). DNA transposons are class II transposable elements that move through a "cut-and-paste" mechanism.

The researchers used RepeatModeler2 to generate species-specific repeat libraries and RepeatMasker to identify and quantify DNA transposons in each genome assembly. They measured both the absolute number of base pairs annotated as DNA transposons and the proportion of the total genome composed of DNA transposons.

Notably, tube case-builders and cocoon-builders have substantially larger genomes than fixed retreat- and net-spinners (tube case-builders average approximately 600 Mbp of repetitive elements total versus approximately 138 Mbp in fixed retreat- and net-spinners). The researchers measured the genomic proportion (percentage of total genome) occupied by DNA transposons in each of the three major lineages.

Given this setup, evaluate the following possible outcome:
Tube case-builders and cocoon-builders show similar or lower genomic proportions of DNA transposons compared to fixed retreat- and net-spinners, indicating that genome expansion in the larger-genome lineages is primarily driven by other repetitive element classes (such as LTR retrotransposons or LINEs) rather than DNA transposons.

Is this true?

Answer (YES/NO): YES